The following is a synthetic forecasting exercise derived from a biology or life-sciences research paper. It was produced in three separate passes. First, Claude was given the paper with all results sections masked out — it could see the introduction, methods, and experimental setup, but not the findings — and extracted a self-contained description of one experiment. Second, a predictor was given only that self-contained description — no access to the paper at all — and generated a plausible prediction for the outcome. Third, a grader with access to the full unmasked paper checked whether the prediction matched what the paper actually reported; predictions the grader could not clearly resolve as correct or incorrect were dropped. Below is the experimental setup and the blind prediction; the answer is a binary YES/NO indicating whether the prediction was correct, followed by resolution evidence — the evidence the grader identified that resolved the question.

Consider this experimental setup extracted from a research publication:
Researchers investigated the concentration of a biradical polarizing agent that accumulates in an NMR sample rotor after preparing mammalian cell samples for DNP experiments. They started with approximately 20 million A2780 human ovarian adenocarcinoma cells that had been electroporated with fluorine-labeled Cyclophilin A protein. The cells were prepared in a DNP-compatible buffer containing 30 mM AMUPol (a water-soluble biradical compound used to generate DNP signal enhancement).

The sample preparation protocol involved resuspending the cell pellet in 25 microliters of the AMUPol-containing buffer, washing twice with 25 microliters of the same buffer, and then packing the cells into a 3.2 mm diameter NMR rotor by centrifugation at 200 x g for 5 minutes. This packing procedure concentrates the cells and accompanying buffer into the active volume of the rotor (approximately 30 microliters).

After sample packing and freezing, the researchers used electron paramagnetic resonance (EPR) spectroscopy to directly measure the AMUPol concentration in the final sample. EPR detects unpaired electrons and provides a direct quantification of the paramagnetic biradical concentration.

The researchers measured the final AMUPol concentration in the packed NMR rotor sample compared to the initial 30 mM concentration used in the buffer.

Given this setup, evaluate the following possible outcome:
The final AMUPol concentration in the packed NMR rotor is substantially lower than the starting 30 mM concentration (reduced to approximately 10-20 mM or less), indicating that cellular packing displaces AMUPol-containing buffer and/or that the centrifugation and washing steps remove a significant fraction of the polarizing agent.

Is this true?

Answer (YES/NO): YES